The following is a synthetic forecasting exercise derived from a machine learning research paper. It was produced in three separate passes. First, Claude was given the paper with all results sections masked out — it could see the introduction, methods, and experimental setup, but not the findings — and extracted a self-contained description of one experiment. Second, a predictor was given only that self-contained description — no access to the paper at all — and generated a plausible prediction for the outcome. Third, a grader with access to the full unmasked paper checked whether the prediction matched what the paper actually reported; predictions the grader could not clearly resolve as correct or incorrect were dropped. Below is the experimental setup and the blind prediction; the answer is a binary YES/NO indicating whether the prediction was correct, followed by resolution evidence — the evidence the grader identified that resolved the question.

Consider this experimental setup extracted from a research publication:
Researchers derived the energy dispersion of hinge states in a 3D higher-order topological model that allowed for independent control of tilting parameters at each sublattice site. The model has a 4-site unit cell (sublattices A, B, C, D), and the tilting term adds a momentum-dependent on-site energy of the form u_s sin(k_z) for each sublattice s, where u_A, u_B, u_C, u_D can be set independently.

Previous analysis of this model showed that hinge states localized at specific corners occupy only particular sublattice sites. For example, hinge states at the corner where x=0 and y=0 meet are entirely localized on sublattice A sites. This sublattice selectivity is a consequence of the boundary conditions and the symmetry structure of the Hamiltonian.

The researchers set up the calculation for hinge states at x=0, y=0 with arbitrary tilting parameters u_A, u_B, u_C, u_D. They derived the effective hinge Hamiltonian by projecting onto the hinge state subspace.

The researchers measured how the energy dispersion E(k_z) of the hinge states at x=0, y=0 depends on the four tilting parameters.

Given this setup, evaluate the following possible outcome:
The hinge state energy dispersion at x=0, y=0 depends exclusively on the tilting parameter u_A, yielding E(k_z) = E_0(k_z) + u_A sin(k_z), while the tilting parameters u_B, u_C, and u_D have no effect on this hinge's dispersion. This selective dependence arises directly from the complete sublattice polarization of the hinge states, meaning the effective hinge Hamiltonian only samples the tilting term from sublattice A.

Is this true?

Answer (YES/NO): YES